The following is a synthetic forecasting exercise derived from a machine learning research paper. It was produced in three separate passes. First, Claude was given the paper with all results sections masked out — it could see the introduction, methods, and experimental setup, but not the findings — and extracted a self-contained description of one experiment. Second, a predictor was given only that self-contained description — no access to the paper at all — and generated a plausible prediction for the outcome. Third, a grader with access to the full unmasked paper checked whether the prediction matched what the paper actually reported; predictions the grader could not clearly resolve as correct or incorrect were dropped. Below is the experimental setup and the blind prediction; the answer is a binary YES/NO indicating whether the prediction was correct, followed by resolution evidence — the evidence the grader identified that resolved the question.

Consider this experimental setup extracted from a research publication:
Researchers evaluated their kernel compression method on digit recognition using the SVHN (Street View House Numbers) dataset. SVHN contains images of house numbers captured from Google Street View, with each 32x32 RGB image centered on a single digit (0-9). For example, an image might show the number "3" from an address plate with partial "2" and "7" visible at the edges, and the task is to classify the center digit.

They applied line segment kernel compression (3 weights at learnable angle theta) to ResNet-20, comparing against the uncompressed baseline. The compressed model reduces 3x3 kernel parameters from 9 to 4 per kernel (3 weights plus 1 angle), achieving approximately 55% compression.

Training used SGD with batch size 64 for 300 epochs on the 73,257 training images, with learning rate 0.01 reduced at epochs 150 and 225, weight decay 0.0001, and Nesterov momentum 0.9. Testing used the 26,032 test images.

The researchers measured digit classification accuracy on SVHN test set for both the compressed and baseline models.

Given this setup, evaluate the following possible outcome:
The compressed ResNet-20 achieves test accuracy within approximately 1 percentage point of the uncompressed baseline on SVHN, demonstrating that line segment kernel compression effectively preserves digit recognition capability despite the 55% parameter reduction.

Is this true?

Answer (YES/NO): YES